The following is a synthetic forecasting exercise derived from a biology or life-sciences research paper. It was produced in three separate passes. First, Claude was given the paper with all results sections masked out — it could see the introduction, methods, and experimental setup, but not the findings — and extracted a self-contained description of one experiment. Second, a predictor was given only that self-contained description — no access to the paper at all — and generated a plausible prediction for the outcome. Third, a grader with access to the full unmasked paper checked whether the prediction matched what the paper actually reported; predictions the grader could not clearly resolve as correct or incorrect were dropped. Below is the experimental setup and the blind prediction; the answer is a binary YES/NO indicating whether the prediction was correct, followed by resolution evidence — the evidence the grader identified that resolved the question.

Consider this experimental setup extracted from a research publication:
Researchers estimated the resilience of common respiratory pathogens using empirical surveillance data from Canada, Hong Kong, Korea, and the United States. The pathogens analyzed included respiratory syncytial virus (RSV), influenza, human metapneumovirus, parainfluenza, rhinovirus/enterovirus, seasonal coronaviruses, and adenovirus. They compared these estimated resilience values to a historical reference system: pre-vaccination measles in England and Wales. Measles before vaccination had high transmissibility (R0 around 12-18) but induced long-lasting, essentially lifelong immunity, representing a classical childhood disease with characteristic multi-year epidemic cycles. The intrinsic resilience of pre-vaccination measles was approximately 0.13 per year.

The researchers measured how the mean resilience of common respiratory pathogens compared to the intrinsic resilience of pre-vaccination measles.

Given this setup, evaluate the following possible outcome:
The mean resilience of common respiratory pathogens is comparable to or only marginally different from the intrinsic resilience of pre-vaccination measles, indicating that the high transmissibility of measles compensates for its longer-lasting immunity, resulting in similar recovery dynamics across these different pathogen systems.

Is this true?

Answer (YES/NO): NO